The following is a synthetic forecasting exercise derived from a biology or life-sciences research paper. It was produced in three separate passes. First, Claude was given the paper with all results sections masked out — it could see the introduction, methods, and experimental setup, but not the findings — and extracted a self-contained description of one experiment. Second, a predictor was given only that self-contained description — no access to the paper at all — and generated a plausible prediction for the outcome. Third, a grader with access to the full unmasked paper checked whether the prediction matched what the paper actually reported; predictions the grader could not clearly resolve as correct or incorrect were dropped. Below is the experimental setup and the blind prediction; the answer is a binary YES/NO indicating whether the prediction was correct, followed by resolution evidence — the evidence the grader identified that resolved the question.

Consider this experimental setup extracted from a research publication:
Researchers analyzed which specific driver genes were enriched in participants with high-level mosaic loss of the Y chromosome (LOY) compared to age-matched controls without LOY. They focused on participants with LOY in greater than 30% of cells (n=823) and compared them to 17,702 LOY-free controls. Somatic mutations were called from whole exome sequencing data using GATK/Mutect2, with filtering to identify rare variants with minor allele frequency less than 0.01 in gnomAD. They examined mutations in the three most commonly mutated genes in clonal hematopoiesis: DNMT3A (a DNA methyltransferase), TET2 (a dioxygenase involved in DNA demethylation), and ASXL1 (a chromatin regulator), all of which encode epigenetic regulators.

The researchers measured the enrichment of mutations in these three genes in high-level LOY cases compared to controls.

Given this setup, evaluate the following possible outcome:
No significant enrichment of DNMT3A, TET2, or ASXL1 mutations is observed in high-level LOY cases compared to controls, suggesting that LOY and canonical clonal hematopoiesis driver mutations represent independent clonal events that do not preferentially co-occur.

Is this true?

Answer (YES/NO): NO